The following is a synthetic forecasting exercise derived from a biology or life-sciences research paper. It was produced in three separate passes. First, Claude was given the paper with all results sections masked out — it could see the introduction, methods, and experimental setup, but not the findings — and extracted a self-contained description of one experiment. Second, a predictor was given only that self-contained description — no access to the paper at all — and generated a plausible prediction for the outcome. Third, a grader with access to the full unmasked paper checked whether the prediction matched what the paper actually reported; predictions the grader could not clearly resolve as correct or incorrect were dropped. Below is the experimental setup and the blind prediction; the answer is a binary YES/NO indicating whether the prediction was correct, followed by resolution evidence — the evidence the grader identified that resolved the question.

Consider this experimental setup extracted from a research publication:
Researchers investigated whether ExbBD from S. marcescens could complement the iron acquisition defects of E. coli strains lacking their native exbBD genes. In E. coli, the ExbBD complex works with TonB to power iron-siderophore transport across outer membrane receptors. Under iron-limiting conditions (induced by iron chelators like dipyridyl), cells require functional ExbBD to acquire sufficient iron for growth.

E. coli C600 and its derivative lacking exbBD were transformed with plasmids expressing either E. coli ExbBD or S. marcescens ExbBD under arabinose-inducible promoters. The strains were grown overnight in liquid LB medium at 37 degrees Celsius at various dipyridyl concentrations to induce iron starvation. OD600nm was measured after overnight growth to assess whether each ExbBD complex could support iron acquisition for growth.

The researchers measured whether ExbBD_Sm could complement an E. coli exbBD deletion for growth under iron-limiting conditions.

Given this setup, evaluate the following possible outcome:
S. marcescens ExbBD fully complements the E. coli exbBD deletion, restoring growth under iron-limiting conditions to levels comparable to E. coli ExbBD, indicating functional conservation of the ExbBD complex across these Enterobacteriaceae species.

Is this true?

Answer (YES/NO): YES